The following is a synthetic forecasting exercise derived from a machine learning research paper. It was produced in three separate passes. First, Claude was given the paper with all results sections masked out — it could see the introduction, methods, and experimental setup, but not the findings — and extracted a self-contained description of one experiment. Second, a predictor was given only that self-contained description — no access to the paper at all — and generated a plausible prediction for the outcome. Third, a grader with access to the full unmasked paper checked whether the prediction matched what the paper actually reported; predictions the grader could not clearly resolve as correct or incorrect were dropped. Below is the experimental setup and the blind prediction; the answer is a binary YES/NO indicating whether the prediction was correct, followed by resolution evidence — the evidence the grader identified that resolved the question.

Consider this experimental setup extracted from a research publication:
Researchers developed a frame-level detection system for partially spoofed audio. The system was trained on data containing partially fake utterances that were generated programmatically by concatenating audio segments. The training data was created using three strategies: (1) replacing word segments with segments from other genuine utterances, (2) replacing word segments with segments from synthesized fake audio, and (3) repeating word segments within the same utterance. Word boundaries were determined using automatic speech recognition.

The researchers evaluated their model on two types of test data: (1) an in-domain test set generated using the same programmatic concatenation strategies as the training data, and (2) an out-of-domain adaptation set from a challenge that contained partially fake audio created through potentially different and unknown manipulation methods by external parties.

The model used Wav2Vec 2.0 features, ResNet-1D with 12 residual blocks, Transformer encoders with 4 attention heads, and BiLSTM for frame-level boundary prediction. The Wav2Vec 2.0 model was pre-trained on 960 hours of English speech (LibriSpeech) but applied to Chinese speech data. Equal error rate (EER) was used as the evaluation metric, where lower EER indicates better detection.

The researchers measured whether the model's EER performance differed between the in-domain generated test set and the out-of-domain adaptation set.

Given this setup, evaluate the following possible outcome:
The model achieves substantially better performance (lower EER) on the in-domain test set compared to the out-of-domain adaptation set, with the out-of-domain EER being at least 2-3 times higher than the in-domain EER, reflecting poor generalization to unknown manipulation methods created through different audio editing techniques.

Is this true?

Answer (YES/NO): YES